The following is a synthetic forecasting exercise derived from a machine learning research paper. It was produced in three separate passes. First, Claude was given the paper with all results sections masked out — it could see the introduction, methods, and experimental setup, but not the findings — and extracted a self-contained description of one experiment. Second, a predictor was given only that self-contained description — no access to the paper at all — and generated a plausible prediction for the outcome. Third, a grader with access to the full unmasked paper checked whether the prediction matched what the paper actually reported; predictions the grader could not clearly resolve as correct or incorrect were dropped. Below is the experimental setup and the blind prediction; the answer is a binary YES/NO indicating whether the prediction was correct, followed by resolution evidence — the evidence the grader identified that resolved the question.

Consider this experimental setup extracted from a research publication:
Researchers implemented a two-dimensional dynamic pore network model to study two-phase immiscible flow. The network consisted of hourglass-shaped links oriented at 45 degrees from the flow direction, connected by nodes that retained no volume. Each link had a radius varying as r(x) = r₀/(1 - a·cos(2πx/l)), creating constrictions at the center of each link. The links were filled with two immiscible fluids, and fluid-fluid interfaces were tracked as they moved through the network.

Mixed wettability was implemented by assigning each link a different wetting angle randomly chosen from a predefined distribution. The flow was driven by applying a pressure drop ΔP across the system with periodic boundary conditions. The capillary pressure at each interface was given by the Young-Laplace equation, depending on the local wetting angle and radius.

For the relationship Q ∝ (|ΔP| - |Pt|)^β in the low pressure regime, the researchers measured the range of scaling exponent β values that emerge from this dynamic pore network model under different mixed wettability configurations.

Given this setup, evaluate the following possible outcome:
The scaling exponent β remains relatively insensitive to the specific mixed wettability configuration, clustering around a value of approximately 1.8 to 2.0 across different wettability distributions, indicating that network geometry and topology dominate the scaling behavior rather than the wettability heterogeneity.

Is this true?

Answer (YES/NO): NO